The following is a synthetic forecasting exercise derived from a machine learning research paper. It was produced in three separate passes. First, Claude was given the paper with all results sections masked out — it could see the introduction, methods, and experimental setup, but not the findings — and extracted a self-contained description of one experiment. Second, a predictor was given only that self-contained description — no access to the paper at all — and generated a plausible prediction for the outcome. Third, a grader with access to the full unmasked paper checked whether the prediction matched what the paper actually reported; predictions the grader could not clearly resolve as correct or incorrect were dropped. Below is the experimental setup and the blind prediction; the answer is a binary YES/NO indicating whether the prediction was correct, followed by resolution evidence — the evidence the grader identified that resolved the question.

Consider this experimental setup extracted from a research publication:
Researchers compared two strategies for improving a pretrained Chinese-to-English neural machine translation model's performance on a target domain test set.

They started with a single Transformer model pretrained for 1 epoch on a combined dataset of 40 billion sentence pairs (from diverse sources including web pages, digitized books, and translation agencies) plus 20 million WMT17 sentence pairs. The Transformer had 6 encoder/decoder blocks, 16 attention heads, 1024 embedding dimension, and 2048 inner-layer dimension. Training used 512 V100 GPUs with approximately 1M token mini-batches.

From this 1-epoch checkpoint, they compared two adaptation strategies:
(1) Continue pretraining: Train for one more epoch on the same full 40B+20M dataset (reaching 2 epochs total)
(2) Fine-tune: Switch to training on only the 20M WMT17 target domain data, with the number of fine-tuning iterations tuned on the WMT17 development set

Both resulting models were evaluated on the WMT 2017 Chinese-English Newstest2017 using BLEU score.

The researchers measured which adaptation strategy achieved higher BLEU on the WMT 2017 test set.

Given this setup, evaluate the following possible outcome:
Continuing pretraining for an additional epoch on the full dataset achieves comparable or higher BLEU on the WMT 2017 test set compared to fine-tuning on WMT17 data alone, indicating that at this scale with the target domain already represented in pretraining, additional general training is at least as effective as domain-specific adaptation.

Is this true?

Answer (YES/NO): NO